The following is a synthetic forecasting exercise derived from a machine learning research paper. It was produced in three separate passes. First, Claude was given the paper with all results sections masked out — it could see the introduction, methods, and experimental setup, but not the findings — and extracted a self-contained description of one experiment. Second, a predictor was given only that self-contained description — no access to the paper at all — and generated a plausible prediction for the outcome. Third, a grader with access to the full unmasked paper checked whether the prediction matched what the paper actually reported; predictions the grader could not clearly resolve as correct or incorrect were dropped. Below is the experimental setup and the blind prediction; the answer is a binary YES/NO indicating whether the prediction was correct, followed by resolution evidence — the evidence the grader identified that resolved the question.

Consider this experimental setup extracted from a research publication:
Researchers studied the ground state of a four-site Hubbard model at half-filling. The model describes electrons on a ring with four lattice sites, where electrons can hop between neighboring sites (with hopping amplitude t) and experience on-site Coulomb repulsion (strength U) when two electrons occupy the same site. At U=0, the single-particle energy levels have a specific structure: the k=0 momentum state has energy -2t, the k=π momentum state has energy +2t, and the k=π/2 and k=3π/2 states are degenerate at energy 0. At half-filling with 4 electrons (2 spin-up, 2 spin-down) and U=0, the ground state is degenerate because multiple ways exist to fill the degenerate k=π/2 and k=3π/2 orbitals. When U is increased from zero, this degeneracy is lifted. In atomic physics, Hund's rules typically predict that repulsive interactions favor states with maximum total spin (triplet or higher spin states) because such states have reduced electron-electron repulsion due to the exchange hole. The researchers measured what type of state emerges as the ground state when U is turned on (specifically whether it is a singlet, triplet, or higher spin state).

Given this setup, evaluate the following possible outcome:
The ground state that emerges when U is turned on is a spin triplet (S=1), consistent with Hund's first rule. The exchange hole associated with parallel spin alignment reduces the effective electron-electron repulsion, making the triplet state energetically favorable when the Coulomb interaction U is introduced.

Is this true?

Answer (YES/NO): NO